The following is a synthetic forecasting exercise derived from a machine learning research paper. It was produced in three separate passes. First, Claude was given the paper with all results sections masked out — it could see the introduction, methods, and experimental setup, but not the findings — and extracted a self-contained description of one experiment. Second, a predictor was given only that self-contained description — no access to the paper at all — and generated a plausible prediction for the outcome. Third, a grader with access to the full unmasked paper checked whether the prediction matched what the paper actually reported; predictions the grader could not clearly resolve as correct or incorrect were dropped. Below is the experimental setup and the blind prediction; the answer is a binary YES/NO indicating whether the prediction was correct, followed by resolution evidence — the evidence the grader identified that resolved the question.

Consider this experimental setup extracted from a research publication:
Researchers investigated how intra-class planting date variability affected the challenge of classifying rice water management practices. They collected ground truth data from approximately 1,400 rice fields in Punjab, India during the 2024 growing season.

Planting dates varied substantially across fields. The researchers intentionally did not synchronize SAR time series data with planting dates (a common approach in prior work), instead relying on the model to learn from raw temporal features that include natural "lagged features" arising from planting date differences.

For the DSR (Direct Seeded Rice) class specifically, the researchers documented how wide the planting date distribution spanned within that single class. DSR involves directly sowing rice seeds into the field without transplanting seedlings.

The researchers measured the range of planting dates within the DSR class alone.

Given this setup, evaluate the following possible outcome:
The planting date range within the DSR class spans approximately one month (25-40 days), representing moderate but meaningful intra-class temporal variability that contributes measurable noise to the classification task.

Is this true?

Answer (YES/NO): NO